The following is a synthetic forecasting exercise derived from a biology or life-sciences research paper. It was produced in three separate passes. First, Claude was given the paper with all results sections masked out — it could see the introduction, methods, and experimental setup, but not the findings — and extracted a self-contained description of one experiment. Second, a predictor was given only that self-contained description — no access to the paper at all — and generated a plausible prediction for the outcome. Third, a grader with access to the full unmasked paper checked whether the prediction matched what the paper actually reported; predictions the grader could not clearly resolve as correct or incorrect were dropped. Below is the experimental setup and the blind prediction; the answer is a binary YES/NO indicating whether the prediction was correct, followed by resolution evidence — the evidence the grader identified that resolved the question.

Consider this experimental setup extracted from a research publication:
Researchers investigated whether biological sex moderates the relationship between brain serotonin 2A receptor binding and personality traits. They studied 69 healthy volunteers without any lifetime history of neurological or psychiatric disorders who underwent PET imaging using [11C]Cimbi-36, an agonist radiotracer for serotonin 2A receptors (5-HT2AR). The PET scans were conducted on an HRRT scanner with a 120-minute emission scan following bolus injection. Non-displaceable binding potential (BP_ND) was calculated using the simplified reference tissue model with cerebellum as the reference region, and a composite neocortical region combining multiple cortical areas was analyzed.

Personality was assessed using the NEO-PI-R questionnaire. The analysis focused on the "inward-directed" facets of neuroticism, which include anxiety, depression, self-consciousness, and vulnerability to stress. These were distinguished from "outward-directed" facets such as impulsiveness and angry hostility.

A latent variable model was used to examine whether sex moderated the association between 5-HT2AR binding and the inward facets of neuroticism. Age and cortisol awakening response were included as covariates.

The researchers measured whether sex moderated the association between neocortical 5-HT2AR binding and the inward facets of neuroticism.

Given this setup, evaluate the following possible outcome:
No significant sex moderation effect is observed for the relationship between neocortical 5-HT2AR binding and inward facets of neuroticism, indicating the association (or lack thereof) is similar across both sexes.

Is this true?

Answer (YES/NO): YES